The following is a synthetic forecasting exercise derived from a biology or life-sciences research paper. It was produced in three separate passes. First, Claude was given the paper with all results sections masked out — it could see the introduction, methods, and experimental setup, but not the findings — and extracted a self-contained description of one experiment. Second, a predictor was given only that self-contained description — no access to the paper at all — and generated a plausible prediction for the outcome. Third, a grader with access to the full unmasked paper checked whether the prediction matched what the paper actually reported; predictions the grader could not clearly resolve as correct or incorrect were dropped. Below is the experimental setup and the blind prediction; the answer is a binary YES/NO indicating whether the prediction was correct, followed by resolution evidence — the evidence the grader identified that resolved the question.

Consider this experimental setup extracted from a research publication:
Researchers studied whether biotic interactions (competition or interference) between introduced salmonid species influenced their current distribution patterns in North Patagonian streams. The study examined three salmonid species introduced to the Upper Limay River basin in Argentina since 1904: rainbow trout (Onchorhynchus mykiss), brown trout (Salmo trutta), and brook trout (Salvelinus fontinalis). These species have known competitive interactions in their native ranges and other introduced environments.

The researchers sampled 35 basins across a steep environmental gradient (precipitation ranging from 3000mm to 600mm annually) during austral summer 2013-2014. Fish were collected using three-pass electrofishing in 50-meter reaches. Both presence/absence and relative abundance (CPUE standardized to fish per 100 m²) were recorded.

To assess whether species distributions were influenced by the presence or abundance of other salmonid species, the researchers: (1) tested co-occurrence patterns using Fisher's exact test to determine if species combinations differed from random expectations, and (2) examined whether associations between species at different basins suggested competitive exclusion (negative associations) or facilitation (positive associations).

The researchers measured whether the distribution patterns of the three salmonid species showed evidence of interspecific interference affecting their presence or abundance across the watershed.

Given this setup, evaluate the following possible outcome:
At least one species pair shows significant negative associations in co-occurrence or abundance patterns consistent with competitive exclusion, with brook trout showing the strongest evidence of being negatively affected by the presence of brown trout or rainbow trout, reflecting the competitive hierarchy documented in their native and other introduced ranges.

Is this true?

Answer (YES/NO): NO